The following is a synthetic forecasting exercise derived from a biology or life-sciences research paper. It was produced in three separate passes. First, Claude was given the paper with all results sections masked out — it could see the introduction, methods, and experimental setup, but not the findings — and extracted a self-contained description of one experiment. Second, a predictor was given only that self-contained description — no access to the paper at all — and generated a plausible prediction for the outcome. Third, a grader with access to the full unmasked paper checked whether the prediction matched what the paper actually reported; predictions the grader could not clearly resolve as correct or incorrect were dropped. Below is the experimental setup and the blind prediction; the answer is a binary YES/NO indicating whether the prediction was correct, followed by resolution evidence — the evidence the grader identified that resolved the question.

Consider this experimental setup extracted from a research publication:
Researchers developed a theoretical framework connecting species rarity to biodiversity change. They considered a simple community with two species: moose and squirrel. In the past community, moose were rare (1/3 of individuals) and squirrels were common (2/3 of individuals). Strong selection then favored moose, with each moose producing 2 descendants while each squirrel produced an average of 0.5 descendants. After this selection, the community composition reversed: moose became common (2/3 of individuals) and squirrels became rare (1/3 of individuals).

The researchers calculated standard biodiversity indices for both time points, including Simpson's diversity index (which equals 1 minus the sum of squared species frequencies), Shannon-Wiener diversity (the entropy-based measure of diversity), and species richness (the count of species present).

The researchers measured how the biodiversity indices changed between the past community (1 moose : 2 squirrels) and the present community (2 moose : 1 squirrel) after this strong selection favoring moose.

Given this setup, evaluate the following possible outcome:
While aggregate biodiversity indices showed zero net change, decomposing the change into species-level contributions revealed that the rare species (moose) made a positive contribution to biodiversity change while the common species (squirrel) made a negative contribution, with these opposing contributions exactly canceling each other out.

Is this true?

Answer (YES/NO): NO